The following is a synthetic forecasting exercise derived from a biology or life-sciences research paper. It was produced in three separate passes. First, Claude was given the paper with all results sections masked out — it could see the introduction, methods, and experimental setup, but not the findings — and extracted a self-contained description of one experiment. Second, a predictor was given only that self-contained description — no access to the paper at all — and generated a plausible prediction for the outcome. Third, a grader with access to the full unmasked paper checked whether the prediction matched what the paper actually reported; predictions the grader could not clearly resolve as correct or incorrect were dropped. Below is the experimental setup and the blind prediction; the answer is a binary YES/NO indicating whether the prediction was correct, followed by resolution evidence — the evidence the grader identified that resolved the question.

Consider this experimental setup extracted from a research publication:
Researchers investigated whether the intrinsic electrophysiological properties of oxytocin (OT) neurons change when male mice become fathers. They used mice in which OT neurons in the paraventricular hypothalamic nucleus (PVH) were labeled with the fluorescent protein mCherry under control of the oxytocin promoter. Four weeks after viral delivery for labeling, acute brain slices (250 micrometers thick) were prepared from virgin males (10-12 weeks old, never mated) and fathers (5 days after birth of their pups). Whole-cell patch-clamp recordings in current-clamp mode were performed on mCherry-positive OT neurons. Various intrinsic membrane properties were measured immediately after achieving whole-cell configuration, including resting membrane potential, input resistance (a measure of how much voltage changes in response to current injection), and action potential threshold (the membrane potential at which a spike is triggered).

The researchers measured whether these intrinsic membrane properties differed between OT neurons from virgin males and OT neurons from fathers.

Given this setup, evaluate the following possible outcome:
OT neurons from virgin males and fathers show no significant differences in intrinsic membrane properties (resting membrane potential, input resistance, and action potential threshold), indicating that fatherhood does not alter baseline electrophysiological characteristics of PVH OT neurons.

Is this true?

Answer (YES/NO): YES